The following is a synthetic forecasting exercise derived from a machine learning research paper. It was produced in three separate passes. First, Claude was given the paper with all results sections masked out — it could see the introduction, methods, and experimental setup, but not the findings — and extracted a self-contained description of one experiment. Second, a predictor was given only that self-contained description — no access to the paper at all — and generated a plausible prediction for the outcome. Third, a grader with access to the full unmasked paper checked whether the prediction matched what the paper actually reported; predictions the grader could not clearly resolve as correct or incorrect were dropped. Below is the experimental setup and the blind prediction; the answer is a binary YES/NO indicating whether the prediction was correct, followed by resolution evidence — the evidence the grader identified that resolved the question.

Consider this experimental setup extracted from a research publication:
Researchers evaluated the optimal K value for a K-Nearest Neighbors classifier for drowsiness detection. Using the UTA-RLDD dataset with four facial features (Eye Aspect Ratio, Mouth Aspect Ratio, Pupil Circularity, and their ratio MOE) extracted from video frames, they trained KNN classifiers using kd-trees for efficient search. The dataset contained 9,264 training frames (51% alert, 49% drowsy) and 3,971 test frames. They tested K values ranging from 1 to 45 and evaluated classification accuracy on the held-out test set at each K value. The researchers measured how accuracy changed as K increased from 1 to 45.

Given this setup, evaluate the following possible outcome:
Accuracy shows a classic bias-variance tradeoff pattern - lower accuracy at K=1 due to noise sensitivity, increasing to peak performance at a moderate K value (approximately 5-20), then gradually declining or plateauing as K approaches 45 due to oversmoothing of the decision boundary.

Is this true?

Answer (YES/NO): NO